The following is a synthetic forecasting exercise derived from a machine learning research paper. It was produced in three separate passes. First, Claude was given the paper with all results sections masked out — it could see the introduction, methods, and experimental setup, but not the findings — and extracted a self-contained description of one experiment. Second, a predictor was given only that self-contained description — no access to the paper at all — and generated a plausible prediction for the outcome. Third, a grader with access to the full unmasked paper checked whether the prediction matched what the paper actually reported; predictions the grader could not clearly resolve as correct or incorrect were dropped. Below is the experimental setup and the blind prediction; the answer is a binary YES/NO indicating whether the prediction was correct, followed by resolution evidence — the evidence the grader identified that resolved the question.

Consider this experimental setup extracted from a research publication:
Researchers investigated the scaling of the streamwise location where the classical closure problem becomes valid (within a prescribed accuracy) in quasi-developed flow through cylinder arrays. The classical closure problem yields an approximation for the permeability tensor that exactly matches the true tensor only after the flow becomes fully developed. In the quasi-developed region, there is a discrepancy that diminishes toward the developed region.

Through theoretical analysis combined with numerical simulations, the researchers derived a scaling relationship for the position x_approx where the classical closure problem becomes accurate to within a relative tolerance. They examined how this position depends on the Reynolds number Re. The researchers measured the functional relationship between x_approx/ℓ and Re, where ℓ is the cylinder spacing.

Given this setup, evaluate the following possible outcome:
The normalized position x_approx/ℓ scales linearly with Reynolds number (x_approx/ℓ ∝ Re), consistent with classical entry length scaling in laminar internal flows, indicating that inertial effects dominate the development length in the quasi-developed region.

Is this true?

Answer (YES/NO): NO